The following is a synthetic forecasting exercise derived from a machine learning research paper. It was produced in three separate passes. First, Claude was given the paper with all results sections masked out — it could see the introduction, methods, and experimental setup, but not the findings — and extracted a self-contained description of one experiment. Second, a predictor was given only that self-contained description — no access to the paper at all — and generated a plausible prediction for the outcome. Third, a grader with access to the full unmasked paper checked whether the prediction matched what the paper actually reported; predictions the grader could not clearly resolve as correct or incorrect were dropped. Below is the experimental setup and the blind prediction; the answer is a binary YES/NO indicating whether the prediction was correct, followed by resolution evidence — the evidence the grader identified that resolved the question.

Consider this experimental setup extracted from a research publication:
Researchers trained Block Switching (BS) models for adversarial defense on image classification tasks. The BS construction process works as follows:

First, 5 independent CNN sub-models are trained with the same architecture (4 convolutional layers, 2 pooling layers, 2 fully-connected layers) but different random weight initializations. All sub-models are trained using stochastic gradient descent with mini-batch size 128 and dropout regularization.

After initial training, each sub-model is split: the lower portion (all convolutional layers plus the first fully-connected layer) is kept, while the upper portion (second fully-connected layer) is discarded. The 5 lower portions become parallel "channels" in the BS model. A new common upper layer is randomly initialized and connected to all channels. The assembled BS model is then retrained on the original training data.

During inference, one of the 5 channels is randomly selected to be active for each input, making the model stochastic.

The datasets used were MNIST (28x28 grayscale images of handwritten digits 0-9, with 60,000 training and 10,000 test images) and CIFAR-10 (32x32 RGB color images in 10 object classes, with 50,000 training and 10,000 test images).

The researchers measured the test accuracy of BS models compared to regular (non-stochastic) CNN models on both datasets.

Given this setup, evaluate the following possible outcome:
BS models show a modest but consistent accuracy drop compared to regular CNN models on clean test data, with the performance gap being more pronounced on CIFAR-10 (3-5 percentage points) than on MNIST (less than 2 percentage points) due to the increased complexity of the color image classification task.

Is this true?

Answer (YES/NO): NO